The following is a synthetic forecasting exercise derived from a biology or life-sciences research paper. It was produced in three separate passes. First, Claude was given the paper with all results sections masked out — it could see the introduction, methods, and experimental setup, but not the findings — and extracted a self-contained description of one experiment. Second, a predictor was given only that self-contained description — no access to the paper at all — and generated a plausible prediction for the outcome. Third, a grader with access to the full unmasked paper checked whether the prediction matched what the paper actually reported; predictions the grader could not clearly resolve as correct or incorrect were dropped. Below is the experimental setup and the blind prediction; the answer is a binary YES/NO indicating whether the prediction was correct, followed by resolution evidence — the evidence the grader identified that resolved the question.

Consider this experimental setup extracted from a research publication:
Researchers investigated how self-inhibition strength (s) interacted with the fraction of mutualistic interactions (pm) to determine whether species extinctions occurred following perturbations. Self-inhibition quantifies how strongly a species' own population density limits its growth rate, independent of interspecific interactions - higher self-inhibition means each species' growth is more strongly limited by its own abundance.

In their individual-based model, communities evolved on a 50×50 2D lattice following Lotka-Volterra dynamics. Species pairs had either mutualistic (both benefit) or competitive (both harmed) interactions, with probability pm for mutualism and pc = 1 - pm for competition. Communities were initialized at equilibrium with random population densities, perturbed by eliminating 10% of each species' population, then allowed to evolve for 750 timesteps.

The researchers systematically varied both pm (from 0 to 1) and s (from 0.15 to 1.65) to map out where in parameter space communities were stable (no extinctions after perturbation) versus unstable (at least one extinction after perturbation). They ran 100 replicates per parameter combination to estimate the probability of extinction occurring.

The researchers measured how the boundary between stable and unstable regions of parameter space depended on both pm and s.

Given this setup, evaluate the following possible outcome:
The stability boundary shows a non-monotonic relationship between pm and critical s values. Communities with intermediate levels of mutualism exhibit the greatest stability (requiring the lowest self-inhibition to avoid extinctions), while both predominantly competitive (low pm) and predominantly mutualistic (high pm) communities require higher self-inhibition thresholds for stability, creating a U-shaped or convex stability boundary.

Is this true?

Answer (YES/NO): NO